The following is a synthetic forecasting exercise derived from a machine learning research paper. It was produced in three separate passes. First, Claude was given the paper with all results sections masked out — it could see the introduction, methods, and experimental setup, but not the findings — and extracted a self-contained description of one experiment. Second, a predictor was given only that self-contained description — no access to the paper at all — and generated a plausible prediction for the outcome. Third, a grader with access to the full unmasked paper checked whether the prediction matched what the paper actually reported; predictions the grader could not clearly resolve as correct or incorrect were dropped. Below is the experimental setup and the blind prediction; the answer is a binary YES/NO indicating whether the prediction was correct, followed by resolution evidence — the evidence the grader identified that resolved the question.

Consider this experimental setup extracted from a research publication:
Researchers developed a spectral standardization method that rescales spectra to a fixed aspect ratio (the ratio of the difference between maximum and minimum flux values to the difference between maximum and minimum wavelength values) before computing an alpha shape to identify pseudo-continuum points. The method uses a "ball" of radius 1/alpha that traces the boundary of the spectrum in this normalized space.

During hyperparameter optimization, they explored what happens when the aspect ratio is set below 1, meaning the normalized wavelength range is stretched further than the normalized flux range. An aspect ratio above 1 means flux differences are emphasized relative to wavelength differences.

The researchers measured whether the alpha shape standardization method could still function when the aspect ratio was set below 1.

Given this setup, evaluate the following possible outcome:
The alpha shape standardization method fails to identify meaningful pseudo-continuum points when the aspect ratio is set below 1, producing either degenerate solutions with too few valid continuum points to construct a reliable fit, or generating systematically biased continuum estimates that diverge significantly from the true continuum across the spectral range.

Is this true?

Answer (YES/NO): NO